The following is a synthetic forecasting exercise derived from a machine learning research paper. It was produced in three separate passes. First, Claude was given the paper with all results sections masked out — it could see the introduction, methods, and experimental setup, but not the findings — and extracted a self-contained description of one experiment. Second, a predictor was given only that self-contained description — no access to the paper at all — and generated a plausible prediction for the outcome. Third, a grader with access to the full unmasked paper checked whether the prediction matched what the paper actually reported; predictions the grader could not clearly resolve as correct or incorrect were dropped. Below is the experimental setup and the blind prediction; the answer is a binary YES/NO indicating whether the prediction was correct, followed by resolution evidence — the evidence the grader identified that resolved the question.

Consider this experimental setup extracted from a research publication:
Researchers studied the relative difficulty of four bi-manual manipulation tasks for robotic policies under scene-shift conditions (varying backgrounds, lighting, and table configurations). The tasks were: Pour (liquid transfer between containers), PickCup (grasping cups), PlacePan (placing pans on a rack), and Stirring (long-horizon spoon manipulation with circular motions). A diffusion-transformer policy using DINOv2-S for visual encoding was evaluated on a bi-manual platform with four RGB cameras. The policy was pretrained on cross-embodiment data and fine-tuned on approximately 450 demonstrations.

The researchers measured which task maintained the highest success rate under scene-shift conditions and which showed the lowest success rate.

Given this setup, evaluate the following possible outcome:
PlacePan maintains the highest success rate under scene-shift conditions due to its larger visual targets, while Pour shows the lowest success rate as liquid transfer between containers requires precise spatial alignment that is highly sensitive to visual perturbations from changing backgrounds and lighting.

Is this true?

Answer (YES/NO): NO